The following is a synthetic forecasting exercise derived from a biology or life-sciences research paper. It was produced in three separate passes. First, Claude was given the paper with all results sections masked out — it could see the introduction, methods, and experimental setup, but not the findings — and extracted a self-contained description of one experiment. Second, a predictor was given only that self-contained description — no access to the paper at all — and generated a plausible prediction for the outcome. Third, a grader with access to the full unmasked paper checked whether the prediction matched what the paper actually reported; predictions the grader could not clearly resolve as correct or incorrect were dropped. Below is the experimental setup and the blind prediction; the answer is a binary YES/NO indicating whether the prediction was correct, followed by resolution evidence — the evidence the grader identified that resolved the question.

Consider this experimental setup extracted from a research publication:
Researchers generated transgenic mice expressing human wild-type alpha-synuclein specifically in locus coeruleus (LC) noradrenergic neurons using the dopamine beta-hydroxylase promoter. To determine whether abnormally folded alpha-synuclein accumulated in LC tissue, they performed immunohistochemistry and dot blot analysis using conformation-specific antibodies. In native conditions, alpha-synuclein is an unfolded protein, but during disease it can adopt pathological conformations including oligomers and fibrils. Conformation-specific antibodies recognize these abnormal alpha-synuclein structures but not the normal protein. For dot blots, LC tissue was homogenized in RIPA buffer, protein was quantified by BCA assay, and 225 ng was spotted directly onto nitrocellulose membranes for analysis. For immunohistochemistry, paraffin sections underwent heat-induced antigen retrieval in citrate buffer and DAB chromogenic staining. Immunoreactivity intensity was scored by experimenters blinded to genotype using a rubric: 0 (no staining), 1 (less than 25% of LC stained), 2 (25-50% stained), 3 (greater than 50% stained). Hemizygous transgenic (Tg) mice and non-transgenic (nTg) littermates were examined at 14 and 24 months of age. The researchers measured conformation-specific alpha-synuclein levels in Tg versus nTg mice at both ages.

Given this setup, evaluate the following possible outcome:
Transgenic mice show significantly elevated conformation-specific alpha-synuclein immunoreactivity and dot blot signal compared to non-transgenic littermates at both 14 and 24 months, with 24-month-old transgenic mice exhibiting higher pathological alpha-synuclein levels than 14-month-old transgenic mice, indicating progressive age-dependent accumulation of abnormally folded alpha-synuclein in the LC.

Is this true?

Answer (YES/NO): NO